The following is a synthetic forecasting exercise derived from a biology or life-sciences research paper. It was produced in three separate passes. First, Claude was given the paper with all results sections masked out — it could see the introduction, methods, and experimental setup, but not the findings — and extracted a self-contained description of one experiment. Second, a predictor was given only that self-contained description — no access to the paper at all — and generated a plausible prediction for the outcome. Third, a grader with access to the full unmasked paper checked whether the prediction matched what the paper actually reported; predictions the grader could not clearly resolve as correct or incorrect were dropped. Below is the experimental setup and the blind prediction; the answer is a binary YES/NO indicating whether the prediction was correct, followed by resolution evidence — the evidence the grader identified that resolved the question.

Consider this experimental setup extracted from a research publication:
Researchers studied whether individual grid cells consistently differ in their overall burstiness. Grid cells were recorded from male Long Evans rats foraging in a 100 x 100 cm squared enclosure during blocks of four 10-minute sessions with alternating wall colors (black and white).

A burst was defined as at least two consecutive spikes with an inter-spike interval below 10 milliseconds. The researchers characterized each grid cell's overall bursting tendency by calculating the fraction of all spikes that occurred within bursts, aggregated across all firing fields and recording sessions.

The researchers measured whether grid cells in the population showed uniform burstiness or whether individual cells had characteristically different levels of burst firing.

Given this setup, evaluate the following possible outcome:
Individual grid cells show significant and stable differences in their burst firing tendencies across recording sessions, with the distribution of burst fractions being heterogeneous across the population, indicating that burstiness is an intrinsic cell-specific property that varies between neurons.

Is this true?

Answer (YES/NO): YES